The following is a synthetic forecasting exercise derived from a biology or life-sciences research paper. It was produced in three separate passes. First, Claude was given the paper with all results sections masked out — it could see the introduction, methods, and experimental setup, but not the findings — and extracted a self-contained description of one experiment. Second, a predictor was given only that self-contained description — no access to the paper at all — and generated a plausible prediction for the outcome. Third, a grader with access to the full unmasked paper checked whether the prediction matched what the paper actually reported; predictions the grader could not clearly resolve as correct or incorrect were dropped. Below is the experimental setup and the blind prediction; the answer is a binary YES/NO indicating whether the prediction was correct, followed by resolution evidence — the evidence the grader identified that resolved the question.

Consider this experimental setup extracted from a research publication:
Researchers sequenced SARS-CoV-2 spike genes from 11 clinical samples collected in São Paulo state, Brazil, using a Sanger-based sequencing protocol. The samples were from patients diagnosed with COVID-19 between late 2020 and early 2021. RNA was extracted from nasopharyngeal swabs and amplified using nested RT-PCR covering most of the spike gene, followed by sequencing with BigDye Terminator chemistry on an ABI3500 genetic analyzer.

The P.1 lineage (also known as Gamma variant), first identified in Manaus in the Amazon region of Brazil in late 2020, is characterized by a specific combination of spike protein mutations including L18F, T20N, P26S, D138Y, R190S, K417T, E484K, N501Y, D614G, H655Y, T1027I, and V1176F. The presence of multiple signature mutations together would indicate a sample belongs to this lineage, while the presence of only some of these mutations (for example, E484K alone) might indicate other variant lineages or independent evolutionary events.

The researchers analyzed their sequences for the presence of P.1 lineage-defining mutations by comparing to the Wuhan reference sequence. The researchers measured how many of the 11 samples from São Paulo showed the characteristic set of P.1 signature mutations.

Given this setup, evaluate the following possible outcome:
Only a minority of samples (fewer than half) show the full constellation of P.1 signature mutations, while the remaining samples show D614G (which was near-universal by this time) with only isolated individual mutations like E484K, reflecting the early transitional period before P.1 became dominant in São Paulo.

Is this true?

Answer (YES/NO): YES